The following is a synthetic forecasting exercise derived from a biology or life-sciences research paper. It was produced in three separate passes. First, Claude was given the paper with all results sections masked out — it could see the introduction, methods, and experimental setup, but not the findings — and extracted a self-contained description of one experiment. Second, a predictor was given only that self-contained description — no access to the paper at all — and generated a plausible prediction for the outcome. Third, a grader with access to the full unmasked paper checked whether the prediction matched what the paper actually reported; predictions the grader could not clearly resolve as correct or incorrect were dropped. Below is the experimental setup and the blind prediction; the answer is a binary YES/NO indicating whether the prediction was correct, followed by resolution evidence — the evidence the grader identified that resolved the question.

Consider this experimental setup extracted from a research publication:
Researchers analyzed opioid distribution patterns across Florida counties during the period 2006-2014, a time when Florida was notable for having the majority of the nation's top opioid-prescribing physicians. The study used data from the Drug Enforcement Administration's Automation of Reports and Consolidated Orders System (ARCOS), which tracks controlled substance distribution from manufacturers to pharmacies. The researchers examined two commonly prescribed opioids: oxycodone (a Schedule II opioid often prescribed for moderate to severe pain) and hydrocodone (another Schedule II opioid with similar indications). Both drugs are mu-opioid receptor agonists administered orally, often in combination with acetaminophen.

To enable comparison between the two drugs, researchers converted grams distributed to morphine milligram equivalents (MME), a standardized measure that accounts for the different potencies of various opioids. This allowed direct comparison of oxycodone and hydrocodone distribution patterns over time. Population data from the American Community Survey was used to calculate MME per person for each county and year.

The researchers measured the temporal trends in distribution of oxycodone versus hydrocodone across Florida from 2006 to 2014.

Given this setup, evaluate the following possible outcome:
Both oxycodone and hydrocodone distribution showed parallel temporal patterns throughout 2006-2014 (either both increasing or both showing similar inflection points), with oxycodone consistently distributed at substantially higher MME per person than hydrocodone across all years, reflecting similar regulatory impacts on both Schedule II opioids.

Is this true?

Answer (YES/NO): NO